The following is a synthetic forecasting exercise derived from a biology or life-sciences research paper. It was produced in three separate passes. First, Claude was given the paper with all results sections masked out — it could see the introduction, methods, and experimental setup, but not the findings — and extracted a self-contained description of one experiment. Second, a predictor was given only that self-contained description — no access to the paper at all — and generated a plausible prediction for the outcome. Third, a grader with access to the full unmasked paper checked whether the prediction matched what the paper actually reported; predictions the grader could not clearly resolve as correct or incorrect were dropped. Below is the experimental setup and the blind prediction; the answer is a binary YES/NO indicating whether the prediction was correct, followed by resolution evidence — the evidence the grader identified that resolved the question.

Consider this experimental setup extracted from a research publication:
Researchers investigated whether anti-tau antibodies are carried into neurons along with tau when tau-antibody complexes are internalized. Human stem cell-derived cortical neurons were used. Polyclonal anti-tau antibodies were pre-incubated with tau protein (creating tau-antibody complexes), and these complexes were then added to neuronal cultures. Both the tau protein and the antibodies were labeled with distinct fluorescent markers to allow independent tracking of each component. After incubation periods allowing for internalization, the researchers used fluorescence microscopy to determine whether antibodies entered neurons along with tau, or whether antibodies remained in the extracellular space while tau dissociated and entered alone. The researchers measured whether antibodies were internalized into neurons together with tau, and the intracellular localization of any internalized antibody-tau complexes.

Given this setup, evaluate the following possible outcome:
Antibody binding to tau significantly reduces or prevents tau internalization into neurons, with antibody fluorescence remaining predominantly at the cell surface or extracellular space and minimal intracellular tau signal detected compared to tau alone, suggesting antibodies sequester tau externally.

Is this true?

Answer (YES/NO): NO